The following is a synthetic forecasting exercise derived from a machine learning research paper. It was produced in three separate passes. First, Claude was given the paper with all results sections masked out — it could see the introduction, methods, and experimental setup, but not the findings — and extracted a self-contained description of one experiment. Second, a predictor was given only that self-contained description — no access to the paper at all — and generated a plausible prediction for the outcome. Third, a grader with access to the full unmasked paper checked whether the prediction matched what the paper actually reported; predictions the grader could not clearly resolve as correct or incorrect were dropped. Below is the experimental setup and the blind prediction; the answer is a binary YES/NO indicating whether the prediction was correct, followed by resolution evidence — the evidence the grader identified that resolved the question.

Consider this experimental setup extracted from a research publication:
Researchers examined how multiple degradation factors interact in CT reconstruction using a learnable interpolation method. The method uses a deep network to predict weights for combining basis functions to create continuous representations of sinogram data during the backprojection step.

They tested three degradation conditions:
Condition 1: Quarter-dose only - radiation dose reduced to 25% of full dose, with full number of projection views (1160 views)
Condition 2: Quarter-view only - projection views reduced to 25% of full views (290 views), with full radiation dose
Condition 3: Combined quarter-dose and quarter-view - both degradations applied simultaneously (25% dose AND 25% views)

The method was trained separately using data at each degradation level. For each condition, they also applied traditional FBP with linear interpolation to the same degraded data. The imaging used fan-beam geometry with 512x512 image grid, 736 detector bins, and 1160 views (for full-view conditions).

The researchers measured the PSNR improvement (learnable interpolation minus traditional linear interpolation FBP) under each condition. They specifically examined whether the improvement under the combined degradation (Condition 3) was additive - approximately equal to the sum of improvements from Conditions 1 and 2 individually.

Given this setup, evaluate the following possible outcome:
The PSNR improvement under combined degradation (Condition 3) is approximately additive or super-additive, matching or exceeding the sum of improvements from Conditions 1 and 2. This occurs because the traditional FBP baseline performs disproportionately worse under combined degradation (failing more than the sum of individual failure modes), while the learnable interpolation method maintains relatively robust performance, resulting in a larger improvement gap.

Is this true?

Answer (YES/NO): NO